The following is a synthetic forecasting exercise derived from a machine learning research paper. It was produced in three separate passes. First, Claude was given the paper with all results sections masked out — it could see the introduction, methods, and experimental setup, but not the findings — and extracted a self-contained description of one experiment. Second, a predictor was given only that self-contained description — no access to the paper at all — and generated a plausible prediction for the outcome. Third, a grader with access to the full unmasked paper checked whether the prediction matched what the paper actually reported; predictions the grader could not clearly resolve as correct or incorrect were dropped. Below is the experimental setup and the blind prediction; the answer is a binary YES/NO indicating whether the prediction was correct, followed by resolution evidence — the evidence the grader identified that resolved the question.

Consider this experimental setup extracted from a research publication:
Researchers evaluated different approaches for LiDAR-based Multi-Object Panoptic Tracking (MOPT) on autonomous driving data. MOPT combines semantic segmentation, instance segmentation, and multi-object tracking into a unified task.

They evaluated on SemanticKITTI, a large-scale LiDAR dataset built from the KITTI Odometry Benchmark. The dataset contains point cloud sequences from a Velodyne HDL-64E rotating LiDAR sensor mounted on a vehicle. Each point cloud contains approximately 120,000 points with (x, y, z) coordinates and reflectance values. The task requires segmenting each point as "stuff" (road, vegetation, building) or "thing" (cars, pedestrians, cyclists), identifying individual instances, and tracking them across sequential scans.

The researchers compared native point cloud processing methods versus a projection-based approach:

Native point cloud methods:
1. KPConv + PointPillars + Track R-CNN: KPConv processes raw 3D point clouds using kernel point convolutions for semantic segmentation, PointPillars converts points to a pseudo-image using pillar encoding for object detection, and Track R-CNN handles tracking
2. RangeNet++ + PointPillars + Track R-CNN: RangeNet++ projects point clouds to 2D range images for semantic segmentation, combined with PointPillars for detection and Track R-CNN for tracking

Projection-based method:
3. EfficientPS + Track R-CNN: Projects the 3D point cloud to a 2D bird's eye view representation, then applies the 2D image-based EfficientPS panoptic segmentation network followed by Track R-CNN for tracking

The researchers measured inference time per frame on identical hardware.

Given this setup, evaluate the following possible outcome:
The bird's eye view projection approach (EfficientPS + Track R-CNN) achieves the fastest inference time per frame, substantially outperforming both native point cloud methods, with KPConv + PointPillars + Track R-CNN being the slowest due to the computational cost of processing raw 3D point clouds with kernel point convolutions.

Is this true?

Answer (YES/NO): YES